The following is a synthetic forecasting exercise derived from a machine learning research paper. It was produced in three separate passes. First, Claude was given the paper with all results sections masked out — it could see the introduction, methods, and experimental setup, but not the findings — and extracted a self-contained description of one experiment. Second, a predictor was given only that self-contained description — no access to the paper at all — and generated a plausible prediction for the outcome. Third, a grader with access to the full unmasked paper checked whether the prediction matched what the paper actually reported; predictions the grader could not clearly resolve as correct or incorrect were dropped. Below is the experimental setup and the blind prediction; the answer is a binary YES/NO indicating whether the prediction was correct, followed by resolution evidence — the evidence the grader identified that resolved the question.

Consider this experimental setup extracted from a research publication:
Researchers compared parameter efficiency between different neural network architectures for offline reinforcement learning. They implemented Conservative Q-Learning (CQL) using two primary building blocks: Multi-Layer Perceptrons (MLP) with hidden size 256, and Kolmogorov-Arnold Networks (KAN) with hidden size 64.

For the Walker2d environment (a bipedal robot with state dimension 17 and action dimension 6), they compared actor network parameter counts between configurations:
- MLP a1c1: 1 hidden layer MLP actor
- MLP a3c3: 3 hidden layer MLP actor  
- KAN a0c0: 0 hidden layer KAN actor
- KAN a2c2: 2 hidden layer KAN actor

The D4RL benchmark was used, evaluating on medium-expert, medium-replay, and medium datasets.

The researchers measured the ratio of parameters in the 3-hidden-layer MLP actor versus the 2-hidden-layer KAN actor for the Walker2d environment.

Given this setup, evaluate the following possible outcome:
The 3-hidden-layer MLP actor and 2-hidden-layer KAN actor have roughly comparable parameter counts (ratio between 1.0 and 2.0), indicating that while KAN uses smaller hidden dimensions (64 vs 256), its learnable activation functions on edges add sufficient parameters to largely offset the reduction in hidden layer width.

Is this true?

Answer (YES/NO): NO